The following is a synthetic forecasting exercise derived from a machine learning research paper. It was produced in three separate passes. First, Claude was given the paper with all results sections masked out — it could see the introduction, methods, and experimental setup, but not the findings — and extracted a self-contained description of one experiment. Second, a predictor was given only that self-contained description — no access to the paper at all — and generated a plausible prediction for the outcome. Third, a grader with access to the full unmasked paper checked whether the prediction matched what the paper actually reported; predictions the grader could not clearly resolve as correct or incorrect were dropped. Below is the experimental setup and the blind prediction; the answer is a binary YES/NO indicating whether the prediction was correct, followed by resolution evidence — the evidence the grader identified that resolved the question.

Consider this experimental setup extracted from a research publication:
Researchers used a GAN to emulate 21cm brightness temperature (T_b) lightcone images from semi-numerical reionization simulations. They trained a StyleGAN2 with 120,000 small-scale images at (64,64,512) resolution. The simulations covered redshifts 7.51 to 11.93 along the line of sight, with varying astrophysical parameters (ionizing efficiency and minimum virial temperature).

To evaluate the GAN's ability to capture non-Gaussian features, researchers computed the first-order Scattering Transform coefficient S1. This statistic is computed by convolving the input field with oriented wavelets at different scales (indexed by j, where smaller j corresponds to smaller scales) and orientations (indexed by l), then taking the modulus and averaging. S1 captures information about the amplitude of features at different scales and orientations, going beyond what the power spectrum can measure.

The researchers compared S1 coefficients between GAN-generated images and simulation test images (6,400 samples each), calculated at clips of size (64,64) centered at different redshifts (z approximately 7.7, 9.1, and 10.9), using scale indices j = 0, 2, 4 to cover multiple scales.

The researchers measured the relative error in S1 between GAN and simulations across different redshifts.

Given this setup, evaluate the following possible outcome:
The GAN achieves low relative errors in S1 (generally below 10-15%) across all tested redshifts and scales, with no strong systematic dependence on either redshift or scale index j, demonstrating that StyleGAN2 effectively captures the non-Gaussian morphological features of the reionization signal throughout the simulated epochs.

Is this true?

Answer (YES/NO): NO